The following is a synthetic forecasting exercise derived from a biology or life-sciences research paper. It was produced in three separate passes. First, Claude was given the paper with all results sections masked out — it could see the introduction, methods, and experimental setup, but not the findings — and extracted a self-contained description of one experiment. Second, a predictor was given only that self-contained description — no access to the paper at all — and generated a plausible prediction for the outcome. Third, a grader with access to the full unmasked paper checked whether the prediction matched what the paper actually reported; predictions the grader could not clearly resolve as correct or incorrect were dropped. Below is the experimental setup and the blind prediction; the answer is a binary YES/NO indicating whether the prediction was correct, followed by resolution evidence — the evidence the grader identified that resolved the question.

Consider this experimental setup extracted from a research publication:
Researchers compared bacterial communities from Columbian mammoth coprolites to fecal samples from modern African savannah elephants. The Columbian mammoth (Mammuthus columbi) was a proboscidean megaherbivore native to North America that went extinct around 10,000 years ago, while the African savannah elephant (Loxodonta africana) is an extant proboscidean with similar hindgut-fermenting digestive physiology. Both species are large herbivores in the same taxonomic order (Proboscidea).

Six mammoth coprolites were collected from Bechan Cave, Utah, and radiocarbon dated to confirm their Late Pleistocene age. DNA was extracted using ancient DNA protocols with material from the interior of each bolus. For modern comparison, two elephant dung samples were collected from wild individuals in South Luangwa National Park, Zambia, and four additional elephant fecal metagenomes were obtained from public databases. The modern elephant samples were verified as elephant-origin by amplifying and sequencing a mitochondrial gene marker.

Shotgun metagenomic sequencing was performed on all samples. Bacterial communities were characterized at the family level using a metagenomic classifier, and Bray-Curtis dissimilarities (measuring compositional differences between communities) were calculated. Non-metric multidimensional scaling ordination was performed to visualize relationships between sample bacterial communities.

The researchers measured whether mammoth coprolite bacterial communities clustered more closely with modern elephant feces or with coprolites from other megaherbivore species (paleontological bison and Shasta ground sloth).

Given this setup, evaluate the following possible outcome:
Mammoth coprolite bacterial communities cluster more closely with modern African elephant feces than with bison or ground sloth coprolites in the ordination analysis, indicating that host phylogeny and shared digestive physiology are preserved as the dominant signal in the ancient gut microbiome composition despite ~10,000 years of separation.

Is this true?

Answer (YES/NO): NO